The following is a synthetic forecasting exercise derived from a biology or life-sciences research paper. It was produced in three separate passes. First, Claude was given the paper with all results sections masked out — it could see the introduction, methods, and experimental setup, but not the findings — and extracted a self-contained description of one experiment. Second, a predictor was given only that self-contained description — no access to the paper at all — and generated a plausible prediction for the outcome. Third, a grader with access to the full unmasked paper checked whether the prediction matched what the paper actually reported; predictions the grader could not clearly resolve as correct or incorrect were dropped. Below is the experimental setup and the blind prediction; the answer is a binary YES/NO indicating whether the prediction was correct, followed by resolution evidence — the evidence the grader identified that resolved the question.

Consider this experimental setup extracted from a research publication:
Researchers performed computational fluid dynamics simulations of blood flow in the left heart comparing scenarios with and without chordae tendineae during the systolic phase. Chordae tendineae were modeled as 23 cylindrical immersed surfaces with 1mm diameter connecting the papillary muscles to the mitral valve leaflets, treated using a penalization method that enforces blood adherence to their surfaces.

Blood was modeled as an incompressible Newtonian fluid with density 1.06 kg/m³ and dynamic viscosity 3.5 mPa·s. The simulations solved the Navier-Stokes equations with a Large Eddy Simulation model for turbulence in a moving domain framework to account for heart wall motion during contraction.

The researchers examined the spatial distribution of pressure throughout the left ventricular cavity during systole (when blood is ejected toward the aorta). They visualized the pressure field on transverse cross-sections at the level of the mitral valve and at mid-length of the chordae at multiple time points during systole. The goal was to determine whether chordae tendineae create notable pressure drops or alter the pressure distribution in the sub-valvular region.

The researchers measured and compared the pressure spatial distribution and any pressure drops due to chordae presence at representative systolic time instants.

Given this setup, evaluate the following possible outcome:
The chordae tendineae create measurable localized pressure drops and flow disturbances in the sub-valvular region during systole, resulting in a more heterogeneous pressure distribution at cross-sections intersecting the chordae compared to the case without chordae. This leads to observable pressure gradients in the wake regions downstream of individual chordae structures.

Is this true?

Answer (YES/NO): NO